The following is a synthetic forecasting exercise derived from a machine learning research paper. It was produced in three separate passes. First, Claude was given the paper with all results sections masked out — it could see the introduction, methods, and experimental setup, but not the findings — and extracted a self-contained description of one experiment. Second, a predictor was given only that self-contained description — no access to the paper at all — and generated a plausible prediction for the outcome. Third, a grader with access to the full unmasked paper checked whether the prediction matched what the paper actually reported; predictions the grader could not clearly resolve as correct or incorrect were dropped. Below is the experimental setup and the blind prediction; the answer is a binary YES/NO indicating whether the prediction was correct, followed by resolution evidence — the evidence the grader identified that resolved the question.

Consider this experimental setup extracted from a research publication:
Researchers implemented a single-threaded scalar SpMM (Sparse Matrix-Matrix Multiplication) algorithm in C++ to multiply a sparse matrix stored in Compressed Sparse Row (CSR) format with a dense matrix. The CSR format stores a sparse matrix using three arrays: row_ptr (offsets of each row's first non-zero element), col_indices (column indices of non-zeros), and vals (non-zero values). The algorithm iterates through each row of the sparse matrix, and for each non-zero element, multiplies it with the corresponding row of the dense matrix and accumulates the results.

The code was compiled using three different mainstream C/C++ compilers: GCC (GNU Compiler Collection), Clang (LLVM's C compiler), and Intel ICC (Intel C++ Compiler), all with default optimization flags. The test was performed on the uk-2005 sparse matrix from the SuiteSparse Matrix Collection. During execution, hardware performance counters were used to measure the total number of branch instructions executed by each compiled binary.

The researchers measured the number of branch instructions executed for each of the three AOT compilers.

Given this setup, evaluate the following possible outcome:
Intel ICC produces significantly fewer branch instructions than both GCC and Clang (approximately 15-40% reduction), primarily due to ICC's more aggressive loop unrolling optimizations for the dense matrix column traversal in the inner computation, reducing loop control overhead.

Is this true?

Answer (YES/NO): NO